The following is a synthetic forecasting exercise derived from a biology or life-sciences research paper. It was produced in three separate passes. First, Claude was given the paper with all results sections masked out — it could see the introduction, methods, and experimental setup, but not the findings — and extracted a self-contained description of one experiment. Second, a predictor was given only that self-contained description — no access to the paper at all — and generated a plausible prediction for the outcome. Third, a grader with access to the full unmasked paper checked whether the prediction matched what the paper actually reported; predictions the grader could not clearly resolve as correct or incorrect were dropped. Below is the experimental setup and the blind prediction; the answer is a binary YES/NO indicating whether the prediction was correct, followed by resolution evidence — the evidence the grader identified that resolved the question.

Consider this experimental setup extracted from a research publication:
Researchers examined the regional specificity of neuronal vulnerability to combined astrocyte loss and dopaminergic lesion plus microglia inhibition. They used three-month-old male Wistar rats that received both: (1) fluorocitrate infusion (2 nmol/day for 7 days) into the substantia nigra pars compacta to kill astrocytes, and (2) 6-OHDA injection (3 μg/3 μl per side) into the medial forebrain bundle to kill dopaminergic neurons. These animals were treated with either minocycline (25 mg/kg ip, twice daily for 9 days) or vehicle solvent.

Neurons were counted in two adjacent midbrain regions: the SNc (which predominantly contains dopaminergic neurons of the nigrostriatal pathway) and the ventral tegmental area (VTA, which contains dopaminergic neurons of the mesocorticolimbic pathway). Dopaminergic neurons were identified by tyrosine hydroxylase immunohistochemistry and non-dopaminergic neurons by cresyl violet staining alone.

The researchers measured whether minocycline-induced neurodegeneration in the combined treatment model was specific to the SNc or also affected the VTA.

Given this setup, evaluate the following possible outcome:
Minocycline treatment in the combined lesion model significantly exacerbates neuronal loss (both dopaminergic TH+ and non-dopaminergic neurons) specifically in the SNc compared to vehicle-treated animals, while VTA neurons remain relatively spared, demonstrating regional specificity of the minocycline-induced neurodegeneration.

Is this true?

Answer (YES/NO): NO